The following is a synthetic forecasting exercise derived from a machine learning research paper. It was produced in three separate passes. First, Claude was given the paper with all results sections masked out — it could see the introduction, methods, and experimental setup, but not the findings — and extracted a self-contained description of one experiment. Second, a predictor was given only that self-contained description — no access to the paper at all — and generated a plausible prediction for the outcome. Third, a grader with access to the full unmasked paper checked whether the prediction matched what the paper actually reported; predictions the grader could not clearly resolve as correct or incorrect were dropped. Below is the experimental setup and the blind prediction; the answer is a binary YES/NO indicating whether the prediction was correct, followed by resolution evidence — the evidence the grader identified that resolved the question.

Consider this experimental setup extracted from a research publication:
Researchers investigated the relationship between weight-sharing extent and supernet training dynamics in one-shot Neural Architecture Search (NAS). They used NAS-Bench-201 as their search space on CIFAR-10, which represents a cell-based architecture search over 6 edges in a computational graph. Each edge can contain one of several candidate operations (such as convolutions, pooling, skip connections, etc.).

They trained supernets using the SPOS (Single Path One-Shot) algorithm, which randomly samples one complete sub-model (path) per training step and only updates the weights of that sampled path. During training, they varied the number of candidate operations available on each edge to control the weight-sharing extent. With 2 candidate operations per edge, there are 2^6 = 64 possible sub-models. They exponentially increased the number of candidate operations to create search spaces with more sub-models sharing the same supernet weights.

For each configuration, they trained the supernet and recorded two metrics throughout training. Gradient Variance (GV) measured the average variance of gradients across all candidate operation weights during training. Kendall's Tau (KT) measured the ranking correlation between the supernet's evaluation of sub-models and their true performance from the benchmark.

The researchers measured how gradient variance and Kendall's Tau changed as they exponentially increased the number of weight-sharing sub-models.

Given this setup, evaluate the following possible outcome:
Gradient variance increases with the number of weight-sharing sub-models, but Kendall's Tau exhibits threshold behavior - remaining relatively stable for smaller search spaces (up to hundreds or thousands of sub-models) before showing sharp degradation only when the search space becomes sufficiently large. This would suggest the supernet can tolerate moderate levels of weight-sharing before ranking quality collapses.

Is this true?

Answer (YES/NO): NO